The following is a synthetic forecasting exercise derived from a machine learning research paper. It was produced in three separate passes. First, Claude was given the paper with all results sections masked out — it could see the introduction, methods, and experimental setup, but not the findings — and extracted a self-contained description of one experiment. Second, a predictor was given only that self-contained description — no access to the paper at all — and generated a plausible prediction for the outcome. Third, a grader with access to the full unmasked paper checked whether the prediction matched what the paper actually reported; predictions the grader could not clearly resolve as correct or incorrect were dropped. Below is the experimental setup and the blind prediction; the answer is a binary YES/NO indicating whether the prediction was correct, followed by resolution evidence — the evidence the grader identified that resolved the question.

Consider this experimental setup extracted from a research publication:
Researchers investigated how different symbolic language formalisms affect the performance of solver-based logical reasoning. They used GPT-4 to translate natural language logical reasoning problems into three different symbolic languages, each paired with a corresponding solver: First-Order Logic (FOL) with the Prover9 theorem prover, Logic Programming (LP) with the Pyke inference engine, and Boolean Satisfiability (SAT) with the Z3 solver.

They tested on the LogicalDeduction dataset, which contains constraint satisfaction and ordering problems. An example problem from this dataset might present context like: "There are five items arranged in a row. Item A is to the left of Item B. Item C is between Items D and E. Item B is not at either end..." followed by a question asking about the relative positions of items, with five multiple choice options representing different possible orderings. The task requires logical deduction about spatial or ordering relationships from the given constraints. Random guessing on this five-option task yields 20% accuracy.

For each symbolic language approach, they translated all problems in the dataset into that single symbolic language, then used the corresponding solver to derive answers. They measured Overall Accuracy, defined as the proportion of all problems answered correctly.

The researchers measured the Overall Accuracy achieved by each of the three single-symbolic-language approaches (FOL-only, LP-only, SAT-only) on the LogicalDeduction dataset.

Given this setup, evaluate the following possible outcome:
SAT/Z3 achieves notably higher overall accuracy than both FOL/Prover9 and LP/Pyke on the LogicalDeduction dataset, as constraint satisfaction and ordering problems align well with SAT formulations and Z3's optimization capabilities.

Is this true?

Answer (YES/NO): YES